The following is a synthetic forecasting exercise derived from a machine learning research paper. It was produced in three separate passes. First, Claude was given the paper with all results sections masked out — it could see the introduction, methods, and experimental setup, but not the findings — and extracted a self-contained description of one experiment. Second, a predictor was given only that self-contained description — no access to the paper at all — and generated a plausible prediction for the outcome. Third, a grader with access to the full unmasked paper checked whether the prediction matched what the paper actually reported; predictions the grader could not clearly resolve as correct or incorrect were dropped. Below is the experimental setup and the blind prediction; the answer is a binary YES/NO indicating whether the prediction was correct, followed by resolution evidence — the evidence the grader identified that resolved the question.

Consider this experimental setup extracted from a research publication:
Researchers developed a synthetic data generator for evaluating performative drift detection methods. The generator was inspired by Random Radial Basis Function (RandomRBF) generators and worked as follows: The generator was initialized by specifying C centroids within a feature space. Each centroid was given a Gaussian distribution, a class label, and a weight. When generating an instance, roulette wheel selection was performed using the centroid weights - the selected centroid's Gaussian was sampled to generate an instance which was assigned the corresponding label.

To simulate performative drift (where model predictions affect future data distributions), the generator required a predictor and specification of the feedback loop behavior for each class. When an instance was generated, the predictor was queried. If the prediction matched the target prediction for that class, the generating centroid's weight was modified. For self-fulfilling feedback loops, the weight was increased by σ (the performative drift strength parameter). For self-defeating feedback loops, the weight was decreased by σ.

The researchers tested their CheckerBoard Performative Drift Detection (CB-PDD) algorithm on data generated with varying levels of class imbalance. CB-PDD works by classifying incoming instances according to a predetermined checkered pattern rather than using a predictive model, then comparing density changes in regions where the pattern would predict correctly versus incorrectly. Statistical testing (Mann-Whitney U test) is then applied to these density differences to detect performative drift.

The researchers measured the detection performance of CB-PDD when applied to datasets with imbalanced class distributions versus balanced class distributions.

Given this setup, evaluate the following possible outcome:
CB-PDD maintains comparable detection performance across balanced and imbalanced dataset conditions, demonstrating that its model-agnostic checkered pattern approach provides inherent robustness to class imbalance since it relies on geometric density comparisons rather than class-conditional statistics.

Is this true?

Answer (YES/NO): NO